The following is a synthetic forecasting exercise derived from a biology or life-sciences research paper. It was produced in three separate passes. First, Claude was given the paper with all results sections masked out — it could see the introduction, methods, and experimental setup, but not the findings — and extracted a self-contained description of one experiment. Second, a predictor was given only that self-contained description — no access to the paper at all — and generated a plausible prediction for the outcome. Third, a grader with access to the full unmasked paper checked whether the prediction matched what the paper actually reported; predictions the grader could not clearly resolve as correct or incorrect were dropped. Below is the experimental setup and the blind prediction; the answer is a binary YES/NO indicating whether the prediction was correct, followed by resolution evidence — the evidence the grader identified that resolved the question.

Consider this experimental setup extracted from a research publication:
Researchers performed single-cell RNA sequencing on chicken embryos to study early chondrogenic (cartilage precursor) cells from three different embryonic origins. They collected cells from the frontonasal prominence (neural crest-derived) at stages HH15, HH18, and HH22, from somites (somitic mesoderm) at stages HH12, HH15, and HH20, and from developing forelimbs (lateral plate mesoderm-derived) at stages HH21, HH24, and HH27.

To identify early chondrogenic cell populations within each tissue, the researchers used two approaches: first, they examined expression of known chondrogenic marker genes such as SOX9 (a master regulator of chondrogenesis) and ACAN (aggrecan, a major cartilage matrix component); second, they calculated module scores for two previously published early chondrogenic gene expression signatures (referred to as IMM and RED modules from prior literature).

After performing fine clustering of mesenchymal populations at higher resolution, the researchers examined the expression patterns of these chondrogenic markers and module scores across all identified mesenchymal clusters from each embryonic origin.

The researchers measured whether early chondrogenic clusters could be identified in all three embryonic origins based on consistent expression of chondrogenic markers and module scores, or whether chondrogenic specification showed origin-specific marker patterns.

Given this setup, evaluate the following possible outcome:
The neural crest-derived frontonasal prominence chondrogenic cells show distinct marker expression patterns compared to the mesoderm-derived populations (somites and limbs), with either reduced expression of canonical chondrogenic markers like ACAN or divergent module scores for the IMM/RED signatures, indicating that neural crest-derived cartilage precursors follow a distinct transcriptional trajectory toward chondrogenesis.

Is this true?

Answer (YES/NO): NO